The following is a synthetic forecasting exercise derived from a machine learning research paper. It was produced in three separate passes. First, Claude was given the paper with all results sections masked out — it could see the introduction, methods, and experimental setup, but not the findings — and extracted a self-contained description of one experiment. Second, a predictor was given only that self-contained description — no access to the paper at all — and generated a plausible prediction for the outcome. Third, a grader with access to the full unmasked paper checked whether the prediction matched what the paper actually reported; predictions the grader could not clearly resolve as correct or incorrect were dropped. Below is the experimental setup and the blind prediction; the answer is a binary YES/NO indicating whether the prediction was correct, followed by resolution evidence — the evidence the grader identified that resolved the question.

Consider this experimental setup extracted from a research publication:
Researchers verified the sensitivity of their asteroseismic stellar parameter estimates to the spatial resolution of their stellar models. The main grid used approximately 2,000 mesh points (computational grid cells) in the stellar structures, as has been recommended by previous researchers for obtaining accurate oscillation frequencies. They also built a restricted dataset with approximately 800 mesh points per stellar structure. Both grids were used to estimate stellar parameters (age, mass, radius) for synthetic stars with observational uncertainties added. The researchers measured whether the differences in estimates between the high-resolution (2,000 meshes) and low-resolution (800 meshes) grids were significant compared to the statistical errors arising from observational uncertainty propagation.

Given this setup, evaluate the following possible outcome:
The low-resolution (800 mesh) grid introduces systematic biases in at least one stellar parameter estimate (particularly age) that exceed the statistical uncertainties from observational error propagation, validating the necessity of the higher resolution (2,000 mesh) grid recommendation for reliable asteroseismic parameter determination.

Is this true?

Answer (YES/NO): NO